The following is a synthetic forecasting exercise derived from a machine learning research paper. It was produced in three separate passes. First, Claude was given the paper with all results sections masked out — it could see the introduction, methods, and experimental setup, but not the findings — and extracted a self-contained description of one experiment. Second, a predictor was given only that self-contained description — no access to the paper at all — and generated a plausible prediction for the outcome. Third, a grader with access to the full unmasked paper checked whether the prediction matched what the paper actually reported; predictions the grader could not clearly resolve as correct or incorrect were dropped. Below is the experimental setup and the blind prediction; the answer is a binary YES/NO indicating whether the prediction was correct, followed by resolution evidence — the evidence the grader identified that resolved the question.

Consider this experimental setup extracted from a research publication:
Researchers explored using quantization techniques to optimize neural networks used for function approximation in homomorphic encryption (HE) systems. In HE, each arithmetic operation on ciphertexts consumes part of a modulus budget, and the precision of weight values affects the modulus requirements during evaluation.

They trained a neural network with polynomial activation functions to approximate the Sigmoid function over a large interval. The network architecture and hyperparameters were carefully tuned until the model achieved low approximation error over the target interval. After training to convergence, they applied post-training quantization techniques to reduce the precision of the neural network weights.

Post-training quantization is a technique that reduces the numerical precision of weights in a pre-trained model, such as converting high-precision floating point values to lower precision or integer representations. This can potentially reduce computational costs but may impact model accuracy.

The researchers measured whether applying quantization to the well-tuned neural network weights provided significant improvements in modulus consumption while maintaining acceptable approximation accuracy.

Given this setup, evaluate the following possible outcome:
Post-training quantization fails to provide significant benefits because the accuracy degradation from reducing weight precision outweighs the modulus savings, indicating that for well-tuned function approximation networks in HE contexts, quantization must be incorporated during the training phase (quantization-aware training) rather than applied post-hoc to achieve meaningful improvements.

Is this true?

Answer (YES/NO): NO